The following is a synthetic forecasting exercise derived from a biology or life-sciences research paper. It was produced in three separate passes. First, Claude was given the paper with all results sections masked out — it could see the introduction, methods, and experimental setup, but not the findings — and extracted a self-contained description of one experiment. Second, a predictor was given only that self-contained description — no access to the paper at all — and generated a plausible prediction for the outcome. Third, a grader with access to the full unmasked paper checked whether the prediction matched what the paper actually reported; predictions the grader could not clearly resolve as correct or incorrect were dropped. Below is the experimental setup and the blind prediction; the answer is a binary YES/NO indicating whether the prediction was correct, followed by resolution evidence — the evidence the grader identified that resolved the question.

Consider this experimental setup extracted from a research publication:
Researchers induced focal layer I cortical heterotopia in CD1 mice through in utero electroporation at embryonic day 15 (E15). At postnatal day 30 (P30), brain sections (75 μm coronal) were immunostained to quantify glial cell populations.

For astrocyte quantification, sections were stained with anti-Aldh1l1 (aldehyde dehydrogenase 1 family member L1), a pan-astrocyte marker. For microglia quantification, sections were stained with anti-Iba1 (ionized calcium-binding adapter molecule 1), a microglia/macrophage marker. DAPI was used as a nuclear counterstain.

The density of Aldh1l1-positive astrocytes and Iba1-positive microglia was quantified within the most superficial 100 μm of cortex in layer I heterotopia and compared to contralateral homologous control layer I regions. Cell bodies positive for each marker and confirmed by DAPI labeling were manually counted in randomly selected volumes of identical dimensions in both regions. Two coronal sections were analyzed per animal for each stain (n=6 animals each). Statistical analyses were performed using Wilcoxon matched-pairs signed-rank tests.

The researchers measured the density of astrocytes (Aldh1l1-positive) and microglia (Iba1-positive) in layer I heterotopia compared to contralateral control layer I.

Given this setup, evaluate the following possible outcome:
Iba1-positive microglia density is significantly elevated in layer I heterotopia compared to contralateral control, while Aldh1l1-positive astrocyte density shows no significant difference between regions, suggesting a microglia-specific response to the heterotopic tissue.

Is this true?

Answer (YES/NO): NO